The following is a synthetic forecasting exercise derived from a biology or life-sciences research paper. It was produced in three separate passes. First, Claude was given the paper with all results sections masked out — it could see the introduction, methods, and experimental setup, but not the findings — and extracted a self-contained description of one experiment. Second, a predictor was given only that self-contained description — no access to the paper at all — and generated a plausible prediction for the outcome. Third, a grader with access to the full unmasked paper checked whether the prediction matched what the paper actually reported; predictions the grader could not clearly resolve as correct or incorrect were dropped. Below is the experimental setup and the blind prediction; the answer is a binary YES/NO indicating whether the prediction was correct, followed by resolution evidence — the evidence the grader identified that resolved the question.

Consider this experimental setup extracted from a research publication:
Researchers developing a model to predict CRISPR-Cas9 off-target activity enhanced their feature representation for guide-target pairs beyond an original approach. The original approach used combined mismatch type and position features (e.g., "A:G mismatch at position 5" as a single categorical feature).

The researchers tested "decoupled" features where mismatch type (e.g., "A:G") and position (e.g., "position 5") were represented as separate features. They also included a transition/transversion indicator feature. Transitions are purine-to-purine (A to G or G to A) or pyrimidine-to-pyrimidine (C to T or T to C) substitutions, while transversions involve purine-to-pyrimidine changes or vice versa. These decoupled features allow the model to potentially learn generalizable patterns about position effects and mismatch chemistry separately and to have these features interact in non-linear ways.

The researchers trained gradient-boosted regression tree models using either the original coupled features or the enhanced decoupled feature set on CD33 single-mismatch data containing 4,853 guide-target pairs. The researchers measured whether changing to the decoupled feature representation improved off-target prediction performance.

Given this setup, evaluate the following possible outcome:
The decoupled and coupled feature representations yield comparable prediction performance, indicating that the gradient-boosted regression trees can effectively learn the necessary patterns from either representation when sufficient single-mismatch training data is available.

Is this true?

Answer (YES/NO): NO